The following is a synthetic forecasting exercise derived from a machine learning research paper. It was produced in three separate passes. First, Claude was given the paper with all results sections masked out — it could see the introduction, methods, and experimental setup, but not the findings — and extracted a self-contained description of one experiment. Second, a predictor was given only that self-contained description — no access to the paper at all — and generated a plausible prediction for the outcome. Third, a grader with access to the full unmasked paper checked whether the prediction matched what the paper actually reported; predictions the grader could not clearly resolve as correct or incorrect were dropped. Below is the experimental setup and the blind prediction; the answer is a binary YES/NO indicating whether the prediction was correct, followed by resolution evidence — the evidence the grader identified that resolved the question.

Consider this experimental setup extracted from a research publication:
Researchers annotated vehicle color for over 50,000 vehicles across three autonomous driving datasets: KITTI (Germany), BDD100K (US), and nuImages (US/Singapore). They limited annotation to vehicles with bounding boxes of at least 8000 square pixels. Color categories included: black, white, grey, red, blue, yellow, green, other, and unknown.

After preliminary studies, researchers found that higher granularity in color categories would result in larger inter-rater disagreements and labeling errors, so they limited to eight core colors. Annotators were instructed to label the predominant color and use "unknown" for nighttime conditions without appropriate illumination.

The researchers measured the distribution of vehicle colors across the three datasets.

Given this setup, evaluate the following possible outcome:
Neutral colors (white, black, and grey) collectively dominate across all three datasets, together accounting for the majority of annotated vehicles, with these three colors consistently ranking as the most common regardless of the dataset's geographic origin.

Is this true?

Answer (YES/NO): YES